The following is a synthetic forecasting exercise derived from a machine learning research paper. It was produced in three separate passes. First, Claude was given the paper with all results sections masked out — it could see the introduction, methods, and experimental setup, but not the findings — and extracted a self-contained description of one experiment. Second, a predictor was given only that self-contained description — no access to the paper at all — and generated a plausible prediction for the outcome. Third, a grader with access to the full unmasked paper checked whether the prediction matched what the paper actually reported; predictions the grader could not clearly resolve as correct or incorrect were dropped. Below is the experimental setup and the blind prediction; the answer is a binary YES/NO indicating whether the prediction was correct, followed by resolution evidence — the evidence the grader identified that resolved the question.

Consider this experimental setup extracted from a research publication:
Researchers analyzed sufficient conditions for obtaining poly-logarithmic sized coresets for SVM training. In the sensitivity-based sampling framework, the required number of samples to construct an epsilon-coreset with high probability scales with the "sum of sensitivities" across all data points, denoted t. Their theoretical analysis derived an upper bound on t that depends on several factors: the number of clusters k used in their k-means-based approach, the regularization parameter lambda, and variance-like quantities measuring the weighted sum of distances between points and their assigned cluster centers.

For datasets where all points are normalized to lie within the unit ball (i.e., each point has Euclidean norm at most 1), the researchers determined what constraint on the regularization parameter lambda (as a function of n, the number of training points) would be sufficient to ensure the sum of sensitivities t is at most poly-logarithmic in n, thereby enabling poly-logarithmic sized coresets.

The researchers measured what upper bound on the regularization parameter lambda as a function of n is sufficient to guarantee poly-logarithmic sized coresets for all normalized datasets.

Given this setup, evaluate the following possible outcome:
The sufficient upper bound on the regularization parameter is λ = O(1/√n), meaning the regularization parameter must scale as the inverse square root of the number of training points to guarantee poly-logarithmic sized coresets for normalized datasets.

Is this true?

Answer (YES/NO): NO